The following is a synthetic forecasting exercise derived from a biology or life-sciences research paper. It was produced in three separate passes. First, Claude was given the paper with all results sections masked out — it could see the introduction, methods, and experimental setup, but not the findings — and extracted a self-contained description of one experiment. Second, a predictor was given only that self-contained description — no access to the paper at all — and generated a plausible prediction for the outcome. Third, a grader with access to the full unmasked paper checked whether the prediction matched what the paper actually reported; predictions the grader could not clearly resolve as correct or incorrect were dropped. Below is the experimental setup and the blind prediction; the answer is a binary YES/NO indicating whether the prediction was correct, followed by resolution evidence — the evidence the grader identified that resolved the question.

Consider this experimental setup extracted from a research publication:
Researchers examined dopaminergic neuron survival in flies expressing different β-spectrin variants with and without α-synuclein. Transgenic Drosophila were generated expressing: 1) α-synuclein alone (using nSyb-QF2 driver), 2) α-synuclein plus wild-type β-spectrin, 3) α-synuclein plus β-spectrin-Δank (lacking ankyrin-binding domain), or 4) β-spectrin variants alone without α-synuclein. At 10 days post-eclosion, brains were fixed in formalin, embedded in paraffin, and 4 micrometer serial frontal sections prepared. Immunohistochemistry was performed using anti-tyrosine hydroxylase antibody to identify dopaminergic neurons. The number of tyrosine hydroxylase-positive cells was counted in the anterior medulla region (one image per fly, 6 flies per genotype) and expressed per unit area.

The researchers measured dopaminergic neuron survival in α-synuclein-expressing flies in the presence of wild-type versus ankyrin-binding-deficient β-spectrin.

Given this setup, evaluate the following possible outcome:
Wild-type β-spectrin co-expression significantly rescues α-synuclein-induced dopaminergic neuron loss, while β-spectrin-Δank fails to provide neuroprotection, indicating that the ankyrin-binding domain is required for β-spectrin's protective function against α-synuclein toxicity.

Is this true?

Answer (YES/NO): YES